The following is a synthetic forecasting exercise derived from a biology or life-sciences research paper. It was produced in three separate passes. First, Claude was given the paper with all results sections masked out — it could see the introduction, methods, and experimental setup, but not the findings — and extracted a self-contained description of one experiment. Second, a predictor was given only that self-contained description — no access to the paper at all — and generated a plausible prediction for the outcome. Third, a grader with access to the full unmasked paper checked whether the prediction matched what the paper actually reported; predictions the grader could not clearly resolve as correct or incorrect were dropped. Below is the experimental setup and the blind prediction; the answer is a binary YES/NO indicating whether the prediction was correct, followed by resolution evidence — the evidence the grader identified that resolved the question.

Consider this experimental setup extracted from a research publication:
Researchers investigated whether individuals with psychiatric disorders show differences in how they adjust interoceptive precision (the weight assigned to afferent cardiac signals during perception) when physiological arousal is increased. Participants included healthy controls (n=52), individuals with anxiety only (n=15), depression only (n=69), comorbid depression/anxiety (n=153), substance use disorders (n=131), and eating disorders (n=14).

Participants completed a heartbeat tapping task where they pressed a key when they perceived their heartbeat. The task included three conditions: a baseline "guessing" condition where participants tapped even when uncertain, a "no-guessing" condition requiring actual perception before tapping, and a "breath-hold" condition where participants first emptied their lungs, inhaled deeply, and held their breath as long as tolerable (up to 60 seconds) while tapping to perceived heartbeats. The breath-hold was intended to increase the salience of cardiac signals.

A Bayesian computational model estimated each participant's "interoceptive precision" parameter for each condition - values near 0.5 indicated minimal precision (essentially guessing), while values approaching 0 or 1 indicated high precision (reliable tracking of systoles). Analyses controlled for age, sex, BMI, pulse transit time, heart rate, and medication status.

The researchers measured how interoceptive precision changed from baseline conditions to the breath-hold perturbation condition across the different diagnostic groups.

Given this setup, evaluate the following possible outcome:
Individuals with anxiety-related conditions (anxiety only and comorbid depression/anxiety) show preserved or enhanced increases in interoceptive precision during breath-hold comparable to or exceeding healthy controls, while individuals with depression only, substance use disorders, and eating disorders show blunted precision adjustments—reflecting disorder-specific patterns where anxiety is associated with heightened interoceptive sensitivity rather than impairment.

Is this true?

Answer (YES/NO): NO